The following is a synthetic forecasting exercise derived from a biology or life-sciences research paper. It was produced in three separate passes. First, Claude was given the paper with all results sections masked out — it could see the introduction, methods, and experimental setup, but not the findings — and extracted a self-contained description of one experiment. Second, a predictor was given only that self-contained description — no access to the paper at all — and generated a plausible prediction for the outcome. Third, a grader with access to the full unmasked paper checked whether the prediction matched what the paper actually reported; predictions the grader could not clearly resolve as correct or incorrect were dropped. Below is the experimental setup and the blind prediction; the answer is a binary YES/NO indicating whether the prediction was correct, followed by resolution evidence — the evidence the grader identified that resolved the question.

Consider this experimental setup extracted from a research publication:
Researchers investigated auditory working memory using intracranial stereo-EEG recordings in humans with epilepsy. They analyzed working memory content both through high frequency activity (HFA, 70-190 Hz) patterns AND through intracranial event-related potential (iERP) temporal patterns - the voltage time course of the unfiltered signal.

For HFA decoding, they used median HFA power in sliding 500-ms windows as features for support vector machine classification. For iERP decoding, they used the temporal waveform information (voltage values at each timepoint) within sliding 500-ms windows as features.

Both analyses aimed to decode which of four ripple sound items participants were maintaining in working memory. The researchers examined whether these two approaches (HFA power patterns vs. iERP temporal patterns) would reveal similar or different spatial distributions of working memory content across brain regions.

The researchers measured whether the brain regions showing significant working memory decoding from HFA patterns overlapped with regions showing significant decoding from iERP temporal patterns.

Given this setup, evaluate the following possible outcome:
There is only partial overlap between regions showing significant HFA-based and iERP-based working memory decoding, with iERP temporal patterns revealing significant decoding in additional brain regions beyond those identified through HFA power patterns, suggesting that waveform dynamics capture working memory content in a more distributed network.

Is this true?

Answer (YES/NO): NO